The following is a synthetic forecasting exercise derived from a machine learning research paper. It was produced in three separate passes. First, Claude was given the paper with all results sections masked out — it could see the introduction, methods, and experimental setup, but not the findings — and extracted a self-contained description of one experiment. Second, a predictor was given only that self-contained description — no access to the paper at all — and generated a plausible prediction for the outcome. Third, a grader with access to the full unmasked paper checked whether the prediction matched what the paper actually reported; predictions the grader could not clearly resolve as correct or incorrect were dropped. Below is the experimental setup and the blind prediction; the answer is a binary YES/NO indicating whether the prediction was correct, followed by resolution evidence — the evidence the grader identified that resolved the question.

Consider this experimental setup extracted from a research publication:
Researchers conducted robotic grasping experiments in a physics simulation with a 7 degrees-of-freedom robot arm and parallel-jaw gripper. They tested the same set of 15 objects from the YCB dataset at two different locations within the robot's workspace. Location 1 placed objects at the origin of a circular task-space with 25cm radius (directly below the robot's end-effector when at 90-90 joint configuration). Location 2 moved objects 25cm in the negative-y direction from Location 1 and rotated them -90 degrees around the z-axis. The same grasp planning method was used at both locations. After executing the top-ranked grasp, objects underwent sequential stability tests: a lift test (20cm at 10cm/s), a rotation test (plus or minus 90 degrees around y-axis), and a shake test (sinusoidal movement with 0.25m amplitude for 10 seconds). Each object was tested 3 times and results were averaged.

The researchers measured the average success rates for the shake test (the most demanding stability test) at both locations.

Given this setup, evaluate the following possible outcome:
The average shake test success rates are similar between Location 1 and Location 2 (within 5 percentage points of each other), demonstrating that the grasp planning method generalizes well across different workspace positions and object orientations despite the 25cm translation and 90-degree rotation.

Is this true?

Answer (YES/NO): NO